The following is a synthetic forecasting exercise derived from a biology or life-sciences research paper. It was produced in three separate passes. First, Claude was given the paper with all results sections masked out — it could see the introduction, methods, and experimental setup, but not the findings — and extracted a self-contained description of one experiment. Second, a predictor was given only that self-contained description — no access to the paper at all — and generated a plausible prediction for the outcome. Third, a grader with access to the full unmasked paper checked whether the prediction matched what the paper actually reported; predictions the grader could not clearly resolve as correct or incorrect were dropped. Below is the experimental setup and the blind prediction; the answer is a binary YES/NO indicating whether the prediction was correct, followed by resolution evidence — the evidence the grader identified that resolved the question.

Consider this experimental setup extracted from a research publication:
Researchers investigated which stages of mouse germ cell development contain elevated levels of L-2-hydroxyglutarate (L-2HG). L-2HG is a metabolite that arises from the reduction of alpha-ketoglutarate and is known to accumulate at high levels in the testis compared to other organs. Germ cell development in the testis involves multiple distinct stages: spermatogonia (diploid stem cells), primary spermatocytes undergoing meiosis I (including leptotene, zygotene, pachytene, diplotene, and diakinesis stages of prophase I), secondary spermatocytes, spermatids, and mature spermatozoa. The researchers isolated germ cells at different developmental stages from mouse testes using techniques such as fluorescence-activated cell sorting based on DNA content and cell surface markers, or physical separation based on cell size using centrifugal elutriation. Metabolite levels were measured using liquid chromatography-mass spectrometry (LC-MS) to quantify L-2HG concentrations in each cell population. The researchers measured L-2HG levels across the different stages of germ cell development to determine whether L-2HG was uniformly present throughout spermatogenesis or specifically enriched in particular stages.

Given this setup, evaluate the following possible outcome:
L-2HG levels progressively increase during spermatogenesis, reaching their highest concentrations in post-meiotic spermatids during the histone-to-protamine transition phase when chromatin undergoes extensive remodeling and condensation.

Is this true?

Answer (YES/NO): NO